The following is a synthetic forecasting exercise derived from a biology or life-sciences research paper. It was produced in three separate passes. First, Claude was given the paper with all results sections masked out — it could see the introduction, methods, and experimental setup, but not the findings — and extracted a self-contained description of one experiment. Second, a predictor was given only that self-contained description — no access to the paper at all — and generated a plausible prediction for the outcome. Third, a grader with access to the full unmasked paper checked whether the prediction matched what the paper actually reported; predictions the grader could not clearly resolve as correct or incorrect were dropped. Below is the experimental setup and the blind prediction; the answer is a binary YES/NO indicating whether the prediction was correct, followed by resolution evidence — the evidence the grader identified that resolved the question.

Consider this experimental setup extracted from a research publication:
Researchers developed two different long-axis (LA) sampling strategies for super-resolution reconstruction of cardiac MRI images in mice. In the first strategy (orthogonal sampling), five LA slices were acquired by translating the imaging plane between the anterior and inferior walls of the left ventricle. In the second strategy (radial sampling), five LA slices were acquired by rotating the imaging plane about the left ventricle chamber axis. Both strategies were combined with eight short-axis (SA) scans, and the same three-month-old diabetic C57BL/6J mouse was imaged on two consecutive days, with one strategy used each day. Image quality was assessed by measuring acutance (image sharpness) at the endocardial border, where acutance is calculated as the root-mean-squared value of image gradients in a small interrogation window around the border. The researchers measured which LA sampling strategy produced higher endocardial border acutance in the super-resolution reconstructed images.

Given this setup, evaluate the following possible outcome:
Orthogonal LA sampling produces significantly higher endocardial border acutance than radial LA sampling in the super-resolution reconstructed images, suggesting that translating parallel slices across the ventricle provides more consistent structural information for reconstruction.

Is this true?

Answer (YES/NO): NO